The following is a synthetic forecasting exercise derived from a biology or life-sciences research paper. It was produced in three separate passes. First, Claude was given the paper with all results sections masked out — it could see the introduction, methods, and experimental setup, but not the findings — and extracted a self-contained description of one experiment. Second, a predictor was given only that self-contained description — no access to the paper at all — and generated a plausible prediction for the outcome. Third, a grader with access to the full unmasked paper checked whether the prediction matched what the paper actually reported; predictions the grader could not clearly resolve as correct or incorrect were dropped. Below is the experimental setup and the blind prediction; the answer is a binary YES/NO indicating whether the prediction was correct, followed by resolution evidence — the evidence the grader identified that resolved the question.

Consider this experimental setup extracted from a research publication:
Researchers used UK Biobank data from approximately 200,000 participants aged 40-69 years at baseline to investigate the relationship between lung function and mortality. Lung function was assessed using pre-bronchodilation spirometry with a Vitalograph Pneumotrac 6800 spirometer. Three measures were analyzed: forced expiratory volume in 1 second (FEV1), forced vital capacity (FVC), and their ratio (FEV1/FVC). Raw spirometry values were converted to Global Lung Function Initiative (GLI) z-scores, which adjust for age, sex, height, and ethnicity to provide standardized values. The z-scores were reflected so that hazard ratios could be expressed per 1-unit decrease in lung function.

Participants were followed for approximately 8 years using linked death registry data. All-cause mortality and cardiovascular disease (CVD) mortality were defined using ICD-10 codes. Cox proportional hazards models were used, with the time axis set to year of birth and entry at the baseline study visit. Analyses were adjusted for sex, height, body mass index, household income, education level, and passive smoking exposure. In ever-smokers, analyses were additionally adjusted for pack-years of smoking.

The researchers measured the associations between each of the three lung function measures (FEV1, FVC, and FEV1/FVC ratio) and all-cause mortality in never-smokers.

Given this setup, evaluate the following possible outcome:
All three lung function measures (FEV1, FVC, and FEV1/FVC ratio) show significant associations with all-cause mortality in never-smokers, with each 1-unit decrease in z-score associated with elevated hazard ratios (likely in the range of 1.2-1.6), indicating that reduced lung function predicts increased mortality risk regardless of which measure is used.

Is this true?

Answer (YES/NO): NO